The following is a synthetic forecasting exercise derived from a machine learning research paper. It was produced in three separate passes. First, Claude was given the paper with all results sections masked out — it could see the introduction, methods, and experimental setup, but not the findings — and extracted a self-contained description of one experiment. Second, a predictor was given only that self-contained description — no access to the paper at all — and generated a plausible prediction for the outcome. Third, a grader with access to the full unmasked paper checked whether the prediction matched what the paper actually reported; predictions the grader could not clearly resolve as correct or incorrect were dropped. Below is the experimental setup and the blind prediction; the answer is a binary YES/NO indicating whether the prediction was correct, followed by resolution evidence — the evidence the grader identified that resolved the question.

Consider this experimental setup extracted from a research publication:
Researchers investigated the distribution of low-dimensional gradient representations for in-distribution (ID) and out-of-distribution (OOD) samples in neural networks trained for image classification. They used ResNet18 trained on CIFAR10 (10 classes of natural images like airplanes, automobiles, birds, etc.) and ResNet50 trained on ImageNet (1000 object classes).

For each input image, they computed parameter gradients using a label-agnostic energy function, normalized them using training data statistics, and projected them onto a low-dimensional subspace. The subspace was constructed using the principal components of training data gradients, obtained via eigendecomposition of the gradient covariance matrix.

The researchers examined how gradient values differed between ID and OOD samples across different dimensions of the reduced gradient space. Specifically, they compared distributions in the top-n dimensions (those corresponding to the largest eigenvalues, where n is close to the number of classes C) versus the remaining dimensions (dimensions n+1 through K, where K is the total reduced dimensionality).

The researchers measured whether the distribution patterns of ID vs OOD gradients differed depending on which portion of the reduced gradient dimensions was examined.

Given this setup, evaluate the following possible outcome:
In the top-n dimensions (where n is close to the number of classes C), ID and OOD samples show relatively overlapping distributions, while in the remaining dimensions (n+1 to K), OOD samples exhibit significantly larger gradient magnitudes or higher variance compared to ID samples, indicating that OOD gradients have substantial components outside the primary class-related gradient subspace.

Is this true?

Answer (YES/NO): YES